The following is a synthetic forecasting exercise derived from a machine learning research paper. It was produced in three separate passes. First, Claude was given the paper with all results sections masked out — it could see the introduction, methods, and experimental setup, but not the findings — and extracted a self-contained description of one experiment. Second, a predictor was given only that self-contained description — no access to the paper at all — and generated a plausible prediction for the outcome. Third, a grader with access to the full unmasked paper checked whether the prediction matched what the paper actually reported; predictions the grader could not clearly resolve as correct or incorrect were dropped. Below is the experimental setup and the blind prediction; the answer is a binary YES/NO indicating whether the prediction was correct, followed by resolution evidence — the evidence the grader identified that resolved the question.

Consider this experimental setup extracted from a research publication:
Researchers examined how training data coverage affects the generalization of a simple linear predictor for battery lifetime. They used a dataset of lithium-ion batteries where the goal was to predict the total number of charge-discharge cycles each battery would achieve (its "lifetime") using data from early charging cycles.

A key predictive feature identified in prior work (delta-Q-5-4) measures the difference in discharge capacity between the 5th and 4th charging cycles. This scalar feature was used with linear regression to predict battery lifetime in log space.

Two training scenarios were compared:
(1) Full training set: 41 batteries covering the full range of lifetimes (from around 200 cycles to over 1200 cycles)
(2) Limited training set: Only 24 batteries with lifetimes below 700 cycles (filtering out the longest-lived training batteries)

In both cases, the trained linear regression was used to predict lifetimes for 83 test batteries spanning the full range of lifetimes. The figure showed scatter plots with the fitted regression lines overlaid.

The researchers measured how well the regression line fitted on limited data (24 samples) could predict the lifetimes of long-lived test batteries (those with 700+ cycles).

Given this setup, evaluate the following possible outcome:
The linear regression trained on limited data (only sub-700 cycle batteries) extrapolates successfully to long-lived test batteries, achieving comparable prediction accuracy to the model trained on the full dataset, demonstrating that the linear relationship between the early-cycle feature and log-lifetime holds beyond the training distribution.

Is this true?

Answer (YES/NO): NO